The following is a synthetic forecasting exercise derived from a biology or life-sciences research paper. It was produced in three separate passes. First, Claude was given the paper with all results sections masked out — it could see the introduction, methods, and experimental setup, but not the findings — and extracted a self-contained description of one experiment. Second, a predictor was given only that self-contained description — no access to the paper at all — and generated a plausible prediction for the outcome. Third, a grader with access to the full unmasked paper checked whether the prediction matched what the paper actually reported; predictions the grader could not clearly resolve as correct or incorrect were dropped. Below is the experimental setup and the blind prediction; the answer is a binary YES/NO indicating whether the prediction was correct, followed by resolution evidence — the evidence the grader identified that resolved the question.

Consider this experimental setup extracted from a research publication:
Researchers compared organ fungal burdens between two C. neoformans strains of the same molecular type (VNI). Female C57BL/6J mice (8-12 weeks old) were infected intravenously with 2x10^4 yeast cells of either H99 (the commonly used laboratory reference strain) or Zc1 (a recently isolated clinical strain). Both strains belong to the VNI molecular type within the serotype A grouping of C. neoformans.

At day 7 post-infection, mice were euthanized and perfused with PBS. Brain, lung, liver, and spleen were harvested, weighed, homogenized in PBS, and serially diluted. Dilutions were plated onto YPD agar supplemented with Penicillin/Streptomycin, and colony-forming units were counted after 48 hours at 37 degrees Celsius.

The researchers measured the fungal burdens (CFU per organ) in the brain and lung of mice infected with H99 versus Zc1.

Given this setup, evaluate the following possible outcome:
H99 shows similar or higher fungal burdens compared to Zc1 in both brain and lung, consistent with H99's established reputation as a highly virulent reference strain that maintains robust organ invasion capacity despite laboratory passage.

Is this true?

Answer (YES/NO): YES